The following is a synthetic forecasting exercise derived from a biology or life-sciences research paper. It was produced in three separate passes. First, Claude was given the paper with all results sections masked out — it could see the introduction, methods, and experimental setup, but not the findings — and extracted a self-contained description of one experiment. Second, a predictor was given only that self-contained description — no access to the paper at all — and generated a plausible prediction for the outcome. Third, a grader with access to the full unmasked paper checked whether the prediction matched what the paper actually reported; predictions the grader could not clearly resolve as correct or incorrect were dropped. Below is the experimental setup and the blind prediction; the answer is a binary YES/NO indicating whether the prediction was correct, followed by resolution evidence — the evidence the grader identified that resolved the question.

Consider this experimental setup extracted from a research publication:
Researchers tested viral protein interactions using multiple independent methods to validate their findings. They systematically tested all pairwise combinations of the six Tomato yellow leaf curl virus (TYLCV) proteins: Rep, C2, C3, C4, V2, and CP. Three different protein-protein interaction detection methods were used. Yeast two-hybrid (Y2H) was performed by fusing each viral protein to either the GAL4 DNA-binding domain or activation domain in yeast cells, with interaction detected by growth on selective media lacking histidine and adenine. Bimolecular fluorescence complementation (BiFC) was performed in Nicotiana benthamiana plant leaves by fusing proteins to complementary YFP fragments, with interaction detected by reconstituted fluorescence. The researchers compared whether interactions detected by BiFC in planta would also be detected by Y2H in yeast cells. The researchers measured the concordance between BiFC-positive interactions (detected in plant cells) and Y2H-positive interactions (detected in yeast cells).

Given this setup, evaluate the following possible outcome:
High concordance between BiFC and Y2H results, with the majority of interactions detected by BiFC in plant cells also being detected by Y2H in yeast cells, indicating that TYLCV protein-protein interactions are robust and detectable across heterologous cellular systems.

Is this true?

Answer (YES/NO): NO